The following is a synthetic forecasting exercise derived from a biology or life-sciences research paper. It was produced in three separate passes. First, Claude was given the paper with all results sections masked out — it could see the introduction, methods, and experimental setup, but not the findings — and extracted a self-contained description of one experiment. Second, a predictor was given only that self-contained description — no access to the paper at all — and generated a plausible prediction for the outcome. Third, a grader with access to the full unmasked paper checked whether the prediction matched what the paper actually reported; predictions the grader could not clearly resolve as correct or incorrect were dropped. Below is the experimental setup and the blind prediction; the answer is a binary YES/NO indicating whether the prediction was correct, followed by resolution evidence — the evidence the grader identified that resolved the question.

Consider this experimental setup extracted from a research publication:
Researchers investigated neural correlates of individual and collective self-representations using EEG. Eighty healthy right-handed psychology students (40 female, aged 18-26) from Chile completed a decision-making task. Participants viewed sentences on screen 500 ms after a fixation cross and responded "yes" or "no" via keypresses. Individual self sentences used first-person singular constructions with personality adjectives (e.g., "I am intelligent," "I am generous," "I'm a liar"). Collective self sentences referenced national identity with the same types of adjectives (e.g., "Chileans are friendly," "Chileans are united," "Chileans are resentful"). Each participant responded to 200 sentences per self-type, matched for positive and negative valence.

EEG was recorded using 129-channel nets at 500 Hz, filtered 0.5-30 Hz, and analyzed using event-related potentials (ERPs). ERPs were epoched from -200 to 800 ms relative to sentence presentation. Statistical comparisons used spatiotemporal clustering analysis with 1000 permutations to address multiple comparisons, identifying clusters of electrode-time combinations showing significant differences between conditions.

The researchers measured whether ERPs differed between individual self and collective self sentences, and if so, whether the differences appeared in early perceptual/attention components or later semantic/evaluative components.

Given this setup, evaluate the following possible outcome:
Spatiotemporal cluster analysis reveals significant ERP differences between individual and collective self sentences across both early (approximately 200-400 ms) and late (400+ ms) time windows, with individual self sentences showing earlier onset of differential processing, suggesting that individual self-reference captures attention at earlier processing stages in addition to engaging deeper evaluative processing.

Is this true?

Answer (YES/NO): NO